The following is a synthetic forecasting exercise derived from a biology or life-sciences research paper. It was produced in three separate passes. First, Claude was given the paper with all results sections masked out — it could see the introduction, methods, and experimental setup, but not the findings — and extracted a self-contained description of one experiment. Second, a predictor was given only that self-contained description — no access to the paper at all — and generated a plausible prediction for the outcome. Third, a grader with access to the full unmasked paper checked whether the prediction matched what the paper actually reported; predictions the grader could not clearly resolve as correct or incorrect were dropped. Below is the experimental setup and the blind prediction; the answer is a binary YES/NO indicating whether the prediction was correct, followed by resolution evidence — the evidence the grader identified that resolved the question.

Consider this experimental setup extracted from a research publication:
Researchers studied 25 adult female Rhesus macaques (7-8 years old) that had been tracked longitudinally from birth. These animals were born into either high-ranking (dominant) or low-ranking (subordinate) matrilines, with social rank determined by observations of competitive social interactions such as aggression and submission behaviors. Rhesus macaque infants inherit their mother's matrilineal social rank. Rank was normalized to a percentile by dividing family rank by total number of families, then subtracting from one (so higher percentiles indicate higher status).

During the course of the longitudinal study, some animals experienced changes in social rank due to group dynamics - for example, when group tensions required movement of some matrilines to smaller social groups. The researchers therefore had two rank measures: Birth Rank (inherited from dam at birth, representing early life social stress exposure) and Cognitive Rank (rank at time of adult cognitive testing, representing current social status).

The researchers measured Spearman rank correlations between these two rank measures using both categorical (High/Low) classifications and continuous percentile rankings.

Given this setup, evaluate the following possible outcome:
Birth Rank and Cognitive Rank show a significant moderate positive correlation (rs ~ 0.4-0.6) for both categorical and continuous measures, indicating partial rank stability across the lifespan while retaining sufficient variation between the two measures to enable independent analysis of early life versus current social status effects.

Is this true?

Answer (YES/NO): NO